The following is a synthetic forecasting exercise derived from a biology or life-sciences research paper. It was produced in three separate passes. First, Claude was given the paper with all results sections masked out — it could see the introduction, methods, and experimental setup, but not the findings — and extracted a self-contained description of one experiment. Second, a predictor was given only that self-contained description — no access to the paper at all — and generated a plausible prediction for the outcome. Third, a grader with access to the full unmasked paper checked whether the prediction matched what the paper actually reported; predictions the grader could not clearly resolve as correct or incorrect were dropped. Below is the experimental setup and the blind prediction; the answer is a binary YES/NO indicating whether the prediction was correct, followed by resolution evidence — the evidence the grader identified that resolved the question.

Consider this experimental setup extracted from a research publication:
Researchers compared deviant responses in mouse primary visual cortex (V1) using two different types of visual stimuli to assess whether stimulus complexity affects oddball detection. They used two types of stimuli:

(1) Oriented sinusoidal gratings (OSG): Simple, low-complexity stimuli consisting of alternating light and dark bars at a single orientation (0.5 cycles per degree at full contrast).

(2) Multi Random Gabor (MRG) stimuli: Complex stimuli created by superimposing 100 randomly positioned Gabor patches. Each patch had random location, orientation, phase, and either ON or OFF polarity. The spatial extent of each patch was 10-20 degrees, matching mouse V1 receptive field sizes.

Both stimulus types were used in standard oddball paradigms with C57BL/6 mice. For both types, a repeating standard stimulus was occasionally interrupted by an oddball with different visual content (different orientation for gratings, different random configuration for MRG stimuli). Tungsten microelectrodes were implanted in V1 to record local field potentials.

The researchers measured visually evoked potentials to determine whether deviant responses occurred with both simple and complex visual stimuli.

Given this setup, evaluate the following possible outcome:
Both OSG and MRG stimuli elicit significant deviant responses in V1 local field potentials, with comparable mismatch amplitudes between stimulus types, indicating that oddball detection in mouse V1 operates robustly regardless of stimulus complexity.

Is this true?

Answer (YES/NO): YES